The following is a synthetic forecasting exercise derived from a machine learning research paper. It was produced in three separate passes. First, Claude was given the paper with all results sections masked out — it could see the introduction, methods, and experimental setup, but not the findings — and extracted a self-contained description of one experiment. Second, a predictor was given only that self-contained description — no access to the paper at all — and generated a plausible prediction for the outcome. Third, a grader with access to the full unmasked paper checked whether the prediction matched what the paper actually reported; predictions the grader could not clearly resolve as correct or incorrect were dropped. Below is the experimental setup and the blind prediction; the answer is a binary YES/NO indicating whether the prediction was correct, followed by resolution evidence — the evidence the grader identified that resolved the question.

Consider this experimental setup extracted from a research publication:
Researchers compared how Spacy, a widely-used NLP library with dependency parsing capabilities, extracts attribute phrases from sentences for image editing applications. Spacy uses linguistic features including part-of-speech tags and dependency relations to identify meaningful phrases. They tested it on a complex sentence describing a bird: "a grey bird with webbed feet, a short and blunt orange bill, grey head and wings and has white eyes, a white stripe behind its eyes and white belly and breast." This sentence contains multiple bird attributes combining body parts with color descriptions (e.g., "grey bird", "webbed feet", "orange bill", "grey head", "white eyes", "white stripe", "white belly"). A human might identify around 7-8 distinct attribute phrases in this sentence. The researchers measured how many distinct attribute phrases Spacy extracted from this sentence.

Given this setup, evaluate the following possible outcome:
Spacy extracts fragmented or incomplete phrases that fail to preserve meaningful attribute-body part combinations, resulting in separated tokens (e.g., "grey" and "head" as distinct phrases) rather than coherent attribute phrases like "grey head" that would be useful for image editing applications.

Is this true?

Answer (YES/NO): NO